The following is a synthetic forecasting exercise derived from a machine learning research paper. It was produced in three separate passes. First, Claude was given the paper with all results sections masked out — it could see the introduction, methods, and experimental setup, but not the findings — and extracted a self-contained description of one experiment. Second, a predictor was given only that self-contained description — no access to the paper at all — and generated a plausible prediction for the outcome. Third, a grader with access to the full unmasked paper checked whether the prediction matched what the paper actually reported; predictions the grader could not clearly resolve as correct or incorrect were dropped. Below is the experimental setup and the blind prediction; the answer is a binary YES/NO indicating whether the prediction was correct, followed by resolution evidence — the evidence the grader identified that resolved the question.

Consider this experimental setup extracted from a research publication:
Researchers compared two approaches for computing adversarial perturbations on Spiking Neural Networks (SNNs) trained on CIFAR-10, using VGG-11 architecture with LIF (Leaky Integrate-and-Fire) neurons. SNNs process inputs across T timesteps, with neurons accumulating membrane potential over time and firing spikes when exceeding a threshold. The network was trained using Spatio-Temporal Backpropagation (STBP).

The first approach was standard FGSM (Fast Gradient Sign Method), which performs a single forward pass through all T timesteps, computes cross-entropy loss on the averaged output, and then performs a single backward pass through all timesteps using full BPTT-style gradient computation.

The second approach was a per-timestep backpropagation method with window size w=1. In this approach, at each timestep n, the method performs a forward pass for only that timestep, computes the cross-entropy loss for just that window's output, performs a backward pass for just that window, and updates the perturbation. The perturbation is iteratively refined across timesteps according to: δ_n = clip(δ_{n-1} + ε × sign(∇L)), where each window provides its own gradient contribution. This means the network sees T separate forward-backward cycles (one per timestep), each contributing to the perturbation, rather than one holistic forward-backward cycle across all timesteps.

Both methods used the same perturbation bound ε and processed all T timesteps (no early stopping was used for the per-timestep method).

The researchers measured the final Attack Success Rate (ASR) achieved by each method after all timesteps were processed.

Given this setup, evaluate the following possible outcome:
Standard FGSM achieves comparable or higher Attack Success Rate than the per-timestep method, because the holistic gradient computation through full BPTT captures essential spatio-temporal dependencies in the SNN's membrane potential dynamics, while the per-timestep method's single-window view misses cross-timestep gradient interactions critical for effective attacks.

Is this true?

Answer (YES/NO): NO